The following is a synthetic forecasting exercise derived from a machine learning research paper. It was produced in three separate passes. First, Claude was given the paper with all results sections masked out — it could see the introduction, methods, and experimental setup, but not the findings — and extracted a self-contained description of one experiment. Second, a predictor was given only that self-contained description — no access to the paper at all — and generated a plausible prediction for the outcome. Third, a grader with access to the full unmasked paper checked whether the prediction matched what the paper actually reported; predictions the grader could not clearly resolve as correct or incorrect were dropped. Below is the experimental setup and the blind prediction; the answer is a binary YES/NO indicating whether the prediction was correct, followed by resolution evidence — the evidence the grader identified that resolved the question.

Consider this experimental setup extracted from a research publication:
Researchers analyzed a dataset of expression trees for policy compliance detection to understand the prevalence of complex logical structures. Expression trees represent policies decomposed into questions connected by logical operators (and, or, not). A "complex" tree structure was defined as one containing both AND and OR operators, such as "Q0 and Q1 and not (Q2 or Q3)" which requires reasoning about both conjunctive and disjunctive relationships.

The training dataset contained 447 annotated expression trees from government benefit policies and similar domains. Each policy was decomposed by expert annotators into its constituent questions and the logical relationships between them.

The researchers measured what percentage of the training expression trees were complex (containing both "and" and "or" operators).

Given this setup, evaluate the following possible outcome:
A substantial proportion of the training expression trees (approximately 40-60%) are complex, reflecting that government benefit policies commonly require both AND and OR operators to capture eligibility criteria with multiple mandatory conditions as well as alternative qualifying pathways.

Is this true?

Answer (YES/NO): NO